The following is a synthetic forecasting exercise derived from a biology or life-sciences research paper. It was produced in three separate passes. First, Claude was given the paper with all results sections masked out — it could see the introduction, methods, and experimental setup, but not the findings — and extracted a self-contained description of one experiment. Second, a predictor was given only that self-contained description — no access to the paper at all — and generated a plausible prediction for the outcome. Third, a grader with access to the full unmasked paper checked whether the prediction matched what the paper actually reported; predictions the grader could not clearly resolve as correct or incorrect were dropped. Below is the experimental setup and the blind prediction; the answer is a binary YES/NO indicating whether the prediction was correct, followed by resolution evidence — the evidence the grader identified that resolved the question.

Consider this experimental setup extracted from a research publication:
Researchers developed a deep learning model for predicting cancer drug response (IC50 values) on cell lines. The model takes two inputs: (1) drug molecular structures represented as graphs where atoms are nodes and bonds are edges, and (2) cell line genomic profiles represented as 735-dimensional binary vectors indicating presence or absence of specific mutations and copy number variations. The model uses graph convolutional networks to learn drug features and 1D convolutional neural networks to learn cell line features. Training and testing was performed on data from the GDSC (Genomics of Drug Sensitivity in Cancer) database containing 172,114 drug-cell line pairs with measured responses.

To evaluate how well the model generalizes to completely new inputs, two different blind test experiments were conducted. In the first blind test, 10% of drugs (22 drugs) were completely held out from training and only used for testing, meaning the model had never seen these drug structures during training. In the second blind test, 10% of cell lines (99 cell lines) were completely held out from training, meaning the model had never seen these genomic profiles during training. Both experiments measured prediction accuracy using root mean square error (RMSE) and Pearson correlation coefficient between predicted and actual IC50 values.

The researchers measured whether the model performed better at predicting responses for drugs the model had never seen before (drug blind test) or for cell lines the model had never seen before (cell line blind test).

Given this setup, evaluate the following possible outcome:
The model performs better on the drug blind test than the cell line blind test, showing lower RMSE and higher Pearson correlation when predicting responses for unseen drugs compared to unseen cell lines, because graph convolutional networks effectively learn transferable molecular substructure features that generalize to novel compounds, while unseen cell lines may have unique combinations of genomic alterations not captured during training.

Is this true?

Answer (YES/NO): NO